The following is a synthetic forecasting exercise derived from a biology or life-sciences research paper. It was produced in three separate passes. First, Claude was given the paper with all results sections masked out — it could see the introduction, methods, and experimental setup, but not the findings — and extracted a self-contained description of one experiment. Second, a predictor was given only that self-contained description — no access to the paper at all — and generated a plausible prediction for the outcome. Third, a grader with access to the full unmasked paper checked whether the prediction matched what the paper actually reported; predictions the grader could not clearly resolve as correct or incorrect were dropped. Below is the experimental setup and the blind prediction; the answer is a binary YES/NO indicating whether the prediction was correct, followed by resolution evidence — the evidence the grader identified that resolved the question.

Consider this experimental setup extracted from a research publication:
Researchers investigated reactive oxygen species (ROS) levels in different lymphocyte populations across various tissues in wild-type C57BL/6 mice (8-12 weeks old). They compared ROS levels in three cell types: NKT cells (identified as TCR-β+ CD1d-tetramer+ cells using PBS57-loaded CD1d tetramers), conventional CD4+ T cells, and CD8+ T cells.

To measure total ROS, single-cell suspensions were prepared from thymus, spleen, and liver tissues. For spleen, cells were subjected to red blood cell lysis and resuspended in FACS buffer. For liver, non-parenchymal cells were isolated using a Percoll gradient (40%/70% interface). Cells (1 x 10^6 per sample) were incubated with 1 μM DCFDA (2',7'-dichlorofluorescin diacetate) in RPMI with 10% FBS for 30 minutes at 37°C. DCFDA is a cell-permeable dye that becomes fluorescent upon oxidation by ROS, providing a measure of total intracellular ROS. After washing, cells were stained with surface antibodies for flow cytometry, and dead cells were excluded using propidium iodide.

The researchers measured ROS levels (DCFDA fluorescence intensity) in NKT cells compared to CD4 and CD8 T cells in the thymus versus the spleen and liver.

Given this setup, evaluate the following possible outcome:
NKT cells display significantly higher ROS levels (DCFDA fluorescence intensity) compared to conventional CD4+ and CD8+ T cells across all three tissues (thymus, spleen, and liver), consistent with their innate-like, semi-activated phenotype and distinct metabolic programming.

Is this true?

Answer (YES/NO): NO